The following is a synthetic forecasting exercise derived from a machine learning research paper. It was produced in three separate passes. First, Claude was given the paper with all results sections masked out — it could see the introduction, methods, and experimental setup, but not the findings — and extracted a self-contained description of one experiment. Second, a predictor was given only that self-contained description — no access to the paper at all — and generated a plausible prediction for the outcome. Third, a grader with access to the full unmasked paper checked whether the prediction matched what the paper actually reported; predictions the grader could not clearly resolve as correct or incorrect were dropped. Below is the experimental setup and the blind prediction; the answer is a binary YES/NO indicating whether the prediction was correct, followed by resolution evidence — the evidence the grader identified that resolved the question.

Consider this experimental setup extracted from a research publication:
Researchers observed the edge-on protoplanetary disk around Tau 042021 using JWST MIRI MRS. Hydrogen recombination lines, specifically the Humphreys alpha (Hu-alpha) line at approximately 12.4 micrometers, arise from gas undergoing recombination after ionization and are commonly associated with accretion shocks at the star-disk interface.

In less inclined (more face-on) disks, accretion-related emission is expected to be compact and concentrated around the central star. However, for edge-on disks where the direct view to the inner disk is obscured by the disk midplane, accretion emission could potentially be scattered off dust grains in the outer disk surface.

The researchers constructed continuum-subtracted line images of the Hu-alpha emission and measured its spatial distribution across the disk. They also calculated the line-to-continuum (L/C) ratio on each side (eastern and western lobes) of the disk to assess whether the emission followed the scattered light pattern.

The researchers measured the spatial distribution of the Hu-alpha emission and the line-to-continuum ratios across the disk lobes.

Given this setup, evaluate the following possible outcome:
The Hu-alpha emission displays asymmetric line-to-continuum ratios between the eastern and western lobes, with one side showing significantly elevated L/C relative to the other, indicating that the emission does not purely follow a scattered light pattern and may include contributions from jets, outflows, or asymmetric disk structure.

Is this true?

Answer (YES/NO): NO